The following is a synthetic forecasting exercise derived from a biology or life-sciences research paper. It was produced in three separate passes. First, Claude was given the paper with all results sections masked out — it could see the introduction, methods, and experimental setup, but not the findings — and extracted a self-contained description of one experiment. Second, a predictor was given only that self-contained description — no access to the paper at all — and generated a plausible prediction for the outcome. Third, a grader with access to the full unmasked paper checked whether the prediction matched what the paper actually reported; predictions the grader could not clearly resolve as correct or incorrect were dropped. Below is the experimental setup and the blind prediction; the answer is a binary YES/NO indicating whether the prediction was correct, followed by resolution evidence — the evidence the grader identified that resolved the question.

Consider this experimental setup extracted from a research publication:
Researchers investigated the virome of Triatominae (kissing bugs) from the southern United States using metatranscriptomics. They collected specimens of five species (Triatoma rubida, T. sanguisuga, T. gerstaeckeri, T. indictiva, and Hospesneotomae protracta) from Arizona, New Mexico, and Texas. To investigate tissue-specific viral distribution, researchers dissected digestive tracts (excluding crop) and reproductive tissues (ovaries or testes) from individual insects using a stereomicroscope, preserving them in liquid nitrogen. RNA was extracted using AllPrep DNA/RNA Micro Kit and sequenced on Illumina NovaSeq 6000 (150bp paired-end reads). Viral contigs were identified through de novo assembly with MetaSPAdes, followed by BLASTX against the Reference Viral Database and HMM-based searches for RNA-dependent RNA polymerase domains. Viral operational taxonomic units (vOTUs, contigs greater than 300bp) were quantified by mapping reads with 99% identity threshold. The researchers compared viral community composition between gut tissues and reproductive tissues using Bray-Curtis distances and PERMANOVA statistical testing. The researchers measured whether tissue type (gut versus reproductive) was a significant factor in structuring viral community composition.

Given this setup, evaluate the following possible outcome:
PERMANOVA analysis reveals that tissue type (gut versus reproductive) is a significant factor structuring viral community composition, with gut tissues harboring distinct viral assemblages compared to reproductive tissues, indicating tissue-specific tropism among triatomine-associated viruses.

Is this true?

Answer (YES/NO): NO